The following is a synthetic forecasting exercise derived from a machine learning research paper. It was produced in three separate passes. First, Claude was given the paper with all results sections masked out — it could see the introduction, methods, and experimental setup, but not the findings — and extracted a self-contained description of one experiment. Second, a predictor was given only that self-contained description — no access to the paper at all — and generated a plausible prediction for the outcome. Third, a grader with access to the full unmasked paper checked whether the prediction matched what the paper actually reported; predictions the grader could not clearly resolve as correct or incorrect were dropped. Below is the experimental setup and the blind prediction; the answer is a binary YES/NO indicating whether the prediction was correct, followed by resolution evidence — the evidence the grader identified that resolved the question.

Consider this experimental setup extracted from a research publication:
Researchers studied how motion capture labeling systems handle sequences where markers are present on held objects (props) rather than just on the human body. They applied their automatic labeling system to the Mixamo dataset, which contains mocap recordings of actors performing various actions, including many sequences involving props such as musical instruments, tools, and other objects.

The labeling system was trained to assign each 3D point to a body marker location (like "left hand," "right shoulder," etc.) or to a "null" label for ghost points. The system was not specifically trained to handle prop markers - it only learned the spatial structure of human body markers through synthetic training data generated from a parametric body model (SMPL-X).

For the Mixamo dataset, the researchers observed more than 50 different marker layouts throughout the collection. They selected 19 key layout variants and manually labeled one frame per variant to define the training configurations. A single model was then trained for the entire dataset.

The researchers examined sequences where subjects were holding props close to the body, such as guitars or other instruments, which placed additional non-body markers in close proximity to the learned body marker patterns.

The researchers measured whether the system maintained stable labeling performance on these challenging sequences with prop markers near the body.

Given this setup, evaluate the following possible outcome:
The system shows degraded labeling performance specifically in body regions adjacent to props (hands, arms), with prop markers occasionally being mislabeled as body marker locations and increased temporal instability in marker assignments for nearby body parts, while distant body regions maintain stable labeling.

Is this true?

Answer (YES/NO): NO